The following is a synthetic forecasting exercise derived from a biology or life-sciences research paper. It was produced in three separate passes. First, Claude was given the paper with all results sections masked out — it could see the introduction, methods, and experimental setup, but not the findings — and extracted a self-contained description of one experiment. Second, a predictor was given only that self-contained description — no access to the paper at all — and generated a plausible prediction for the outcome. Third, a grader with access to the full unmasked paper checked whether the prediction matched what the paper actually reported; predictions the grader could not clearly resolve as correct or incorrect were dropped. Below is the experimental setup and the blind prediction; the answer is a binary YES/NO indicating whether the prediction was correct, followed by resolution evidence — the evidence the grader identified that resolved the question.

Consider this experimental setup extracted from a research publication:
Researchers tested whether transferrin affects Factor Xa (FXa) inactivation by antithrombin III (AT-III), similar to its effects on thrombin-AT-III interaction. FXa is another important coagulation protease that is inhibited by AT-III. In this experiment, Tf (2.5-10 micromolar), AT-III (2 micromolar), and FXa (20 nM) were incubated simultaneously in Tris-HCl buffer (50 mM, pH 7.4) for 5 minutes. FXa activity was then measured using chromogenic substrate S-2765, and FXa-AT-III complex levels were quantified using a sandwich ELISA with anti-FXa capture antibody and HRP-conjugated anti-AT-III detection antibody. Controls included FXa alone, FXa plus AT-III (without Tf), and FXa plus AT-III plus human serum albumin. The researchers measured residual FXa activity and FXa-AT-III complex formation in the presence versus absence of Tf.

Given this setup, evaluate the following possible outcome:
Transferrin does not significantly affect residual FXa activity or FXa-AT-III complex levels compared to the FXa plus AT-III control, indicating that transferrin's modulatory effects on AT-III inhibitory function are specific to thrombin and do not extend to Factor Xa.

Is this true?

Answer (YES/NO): NO